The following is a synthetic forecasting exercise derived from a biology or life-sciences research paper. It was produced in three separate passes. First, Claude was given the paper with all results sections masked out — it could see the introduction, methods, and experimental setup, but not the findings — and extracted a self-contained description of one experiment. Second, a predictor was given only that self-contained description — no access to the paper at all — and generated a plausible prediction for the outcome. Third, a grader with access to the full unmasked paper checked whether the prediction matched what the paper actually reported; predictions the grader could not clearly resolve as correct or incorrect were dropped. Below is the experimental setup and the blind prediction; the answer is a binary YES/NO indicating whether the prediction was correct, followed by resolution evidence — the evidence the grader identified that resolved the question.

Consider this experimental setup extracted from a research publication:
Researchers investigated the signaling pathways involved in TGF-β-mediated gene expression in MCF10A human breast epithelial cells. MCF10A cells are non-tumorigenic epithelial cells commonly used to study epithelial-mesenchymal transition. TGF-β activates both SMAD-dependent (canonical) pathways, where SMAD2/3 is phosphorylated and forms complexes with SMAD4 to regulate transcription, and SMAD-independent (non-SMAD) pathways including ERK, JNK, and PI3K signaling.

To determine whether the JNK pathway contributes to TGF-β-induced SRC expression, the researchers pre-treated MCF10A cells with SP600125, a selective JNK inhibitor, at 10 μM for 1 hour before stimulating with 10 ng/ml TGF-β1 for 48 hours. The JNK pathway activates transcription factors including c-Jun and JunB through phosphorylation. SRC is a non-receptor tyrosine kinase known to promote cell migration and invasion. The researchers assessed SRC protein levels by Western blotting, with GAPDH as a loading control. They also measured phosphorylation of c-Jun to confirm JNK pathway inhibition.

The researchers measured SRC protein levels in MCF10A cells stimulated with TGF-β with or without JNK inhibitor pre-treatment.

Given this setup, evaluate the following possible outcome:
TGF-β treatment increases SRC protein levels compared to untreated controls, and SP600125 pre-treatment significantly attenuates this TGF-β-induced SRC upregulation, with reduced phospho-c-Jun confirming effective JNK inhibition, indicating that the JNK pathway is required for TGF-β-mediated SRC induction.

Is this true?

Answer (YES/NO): YES